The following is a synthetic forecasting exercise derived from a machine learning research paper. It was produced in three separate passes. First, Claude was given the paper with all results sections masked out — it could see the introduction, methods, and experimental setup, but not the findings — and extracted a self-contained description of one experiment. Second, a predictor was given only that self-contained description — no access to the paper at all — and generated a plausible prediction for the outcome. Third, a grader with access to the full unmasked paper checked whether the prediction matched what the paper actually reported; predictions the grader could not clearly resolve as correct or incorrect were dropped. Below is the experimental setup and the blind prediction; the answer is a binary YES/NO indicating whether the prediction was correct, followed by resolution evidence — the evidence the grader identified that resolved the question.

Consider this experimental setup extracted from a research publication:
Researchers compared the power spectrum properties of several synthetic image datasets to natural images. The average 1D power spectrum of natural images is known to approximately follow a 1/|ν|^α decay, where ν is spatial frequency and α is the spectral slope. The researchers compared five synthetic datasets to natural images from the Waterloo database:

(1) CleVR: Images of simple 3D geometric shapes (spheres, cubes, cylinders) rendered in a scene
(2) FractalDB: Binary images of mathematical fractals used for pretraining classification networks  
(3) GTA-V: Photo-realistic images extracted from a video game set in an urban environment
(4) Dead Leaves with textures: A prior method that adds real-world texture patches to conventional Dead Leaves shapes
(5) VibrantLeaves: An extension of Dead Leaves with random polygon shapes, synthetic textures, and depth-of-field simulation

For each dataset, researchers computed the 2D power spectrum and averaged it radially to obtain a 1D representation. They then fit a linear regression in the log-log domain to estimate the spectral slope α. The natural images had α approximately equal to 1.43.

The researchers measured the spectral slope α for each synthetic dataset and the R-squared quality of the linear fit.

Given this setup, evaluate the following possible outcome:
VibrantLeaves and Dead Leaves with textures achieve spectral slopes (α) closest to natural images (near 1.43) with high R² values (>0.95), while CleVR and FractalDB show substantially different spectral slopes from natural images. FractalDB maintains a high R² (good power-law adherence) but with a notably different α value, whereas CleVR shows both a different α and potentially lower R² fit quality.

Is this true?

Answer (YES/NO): NO